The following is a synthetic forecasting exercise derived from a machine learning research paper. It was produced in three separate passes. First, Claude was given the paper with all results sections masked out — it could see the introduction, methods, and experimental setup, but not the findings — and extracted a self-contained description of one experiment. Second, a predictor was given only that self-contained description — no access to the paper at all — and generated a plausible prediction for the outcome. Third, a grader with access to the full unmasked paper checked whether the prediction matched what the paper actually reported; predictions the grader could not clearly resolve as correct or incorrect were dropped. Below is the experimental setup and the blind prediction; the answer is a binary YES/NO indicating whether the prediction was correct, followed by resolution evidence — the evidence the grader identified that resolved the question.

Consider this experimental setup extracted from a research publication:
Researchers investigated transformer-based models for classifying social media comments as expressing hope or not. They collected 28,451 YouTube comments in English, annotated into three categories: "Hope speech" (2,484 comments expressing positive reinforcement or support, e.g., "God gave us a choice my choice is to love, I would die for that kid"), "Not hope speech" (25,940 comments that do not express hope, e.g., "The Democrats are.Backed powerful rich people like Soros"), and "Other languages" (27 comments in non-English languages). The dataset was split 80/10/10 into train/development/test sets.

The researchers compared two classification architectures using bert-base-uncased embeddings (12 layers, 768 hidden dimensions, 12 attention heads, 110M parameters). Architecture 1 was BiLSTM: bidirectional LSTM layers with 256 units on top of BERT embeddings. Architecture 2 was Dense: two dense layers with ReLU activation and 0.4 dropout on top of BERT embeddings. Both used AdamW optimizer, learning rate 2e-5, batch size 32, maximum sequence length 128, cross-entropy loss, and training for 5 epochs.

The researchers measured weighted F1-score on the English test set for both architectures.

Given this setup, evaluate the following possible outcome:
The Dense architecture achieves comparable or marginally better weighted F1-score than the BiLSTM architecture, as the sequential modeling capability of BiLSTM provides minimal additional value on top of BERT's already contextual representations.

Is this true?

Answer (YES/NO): YES